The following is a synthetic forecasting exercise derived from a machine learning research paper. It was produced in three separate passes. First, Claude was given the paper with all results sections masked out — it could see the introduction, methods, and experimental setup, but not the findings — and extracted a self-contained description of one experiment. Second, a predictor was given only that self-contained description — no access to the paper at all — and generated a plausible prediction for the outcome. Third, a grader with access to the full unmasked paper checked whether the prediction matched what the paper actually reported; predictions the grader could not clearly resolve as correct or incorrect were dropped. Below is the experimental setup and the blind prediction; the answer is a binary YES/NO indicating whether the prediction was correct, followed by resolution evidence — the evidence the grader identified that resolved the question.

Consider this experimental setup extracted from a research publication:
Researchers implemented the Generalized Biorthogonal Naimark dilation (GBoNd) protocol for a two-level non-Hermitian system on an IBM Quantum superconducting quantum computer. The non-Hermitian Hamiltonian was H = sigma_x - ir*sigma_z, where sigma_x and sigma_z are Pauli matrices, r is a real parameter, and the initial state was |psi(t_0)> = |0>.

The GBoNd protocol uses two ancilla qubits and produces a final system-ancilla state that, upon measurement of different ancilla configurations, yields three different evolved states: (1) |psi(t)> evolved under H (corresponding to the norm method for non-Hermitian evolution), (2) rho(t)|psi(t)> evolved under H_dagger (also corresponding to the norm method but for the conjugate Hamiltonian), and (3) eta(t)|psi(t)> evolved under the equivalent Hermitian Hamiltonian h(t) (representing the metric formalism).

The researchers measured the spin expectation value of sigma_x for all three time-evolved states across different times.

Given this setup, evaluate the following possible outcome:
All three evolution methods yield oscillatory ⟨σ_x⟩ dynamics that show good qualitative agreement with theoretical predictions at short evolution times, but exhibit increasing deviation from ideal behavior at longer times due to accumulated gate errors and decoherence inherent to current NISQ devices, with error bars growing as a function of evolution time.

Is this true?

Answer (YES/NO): NO